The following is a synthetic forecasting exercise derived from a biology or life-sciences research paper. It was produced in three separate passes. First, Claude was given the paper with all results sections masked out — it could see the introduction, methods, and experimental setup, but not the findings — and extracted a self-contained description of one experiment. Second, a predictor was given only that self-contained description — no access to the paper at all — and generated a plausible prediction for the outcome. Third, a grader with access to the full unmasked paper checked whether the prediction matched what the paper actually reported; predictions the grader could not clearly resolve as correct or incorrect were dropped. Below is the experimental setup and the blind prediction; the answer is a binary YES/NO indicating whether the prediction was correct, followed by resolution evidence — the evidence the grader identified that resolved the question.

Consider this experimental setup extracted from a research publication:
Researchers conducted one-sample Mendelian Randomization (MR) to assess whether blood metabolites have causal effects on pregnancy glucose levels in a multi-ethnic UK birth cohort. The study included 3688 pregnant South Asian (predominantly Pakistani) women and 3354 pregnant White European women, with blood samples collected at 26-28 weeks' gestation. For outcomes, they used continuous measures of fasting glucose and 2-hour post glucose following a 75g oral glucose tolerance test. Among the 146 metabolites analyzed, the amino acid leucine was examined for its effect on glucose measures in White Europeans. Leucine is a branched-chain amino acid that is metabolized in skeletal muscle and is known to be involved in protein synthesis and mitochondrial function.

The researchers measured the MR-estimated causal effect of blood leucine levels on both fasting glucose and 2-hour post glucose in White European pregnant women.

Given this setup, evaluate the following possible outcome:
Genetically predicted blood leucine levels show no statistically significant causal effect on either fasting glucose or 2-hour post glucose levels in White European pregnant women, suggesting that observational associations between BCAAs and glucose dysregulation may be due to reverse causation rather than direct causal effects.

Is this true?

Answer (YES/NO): NO